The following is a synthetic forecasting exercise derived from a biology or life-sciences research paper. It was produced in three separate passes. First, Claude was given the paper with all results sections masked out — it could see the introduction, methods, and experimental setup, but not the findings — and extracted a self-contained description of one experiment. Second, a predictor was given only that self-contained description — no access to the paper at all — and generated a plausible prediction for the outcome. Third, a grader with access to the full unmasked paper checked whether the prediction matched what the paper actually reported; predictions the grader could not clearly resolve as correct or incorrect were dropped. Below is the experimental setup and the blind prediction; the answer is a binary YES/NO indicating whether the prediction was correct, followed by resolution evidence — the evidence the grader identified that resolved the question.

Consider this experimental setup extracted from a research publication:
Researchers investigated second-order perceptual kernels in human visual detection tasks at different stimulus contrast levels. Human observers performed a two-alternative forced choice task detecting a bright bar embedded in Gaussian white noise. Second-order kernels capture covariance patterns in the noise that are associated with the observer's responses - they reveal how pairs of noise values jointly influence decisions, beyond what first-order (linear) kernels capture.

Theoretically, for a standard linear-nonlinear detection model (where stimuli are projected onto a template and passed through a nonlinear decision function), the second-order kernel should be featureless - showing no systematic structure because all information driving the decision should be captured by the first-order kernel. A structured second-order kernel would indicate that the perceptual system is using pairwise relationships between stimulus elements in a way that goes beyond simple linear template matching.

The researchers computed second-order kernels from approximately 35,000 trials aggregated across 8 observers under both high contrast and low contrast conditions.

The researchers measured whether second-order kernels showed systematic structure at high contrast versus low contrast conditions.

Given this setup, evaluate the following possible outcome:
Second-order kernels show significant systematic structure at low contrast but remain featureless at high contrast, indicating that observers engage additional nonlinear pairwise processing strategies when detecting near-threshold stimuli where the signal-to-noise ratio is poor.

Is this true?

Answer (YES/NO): YES